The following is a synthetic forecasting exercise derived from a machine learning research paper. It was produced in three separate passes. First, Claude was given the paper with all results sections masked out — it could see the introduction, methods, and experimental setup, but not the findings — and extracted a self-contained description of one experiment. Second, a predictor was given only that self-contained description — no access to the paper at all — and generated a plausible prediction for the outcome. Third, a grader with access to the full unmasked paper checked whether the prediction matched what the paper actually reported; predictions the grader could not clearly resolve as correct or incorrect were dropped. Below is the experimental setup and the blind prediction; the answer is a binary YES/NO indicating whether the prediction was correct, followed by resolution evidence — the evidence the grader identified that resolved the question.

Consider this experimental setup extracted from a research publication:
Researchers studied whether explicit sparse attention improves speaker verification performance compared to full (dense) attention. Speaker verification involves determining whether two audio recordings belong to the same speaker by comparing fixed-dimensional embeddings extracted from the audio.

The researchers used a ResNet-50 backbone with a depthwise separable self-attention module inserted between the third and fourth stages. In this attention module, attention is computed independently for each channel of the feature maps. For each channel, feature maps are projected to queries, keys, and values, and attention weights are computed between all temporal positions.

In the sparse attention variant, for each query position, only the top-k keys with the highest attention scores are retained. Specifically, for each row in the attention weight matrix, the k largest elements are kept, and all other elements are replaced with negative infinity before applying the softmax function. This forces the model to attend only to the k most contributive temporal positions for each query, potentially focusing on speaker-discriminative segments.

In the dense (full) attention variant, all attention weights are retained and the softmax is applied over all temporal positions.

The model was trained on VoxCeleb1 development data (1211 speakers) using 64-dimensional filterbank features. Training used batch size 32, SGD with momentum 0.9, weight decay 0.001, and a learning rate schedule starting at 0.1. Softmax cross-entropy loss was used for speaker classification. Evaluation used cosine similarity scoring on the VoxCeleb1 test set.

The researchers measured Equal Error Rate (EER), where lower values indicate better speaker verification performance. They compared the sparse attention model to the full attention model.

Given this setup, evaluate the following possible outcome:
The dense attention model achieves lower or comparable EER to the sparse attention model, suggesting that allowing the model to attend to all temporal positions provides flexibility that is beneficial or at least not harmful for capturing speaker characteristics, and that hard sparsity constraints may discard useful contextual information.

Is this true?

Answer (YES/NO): YES